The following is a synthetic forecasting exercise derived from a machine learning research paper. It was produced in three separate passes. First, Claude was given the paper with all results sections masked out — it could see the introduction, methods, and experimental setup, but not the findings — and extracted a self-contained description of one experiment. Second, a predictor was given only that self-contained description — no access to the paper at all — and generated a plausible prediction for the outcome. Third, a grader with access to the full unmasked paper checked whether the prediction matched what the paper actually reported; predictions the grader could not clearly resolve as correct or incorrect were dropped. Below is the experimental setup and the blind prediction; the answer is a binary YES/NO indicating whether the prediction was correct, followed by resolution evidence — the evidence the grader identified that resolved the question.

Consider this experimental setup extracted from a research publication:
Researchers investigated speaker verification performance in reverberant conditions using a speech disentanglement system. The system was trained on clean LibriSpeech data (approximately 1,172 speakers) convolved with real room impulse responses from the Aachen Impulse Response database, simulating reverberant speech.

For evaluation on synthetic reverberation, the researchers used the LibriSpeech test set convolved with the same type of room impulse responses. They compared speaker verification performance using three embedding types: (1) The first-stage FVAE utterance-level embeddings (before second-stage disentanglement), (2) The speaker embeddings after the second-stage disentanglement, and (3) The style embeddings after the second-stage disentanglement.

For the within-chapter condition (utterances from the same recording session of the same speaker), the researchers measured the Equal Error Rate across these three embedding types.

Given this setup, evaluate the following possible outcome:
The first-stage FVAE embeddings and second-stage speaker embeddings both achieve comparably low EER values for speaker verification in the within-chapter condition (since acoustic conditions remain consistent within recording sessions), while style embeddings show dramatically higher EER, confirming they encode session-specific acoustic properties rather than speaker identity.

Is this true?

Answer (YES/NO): NO